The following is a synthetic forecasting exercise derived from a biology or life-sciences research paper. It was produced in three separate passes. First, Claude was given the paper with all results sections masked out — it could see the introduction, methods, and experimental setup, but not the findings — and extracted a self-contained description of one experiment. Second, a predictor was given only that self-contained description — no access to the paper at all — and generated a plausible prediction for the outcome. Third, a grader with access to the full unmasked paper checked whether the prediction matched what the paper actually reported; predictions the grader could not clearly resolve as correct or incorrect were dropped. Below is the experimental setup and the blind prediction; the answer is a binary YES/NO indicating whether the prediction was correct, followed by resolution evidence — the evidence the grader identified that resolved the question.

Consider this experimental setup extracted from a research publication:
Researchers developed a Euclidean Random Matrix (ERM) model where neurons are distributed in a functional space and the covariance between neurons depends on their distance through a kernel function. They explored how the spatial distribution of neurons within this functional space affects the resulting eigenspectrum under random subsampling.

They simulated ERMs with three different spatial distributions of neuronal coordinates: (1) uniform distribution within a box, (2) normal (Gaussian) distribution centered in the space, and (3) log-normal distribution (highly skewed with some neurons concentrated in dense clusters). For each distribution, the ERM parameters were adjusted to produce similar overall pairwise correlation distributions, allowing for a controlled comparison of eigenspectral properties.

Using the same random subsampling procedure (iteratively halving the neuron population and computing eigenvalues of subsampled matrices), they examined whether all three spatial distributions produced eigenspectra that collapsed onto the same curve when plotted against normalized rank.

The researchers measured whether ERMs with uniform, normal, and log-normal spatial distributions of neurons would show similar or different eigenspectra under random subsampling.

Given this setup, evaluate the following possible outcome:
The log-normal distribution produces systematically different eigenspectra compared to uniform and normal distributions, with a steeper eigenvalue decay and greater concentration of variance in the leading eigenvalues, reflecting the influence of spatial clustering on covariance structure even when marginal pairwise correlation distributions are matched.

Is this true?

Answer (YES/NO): NO